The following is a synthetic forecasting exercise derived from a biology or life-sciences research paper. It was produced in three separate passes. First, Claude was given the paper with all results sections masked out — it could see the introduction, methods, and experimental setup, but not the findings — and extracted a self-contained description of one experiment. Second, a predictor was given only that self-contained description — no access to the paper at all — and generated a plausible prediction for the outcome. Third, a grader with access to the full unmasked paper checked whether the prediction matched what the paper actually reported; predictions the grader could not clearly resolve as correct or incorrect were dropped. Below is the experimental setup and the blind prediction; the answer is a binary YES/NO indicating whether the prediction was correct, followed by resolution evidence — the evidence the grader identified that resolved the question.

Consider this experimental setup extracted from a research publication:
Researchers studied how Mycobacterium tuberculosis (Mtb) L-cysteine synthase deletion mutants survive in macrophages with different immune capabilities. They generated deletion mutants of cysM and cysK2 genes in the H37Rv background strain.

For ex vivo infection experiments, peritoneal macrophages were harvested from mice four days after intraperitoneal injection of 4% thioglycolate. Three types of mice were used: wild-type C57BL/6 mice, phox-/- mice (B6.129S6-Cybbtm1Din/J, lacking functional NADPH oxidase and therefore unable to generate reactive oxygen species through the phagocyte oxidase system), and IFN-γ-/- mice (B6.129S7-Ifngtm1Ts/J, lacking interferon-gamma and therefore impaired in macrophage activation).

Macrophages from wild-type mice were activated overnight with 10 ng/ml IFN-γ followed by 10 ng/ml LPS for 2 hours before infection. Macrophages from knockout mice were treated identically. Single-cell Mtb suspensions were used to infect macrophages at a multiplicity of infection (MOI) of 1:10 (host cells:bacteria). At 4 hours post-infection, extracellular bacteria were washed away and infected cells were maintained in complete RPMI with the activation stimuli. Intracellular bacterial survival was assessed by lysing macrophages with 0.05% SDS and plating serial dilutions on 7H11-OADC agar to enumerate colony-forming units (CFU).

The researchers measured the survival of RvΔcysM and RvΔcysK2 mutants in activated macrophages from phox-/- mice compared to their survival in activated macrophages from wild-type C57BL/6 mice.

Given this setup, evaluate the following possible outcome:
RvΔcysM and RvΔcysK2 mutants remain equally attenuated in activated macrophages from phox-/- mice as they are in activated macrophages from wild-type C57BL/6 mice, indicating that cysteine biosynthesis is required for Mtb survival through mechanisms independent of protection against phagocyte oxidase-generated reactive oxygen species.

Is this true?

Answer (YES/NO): NO